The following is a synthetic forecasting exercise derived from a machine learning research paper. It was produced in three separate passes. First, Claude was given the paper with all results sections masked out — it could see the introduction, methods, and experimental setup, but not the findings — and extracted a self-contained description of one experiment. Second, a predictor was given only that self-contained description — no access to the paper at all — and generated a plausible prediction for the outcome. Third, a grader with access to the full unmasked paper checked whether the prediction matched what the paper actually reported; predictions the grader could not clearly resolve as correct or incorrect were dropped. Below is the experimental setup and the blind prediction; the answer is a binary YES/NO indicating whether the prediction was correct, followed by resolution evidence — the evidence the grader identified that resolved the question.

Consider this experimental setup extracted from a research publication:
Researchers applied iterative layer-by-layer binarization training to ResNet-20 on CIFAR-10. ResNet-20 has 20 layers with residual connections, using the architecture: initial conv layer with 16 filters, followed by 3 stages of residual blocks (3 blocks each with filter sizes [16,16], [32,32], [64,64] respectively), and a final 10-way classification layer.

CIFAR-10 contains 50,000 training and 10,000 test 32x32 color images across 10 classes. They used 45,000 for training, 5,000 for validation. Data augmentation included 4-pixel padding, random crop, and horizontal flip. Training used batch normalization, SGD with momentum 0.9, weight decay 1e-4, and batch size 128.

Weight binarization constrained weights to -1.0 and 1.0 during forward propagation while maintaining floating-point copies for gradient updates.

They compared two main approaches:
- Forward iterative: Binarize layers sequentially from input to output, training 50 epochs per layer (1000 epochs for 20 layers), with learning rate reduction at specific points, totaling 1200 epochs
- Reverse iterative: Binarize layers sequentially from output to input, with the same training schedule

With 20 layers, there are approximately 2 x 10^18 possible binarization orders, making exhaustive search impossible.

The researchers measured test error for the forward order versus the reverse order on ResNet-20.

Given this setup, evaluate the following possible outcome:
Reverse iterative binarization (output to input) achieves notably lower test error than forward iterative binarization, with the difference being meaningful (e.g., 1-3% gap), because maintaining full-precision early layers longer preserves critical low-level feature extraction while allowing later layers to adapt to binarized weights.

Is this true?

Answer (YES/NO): NO